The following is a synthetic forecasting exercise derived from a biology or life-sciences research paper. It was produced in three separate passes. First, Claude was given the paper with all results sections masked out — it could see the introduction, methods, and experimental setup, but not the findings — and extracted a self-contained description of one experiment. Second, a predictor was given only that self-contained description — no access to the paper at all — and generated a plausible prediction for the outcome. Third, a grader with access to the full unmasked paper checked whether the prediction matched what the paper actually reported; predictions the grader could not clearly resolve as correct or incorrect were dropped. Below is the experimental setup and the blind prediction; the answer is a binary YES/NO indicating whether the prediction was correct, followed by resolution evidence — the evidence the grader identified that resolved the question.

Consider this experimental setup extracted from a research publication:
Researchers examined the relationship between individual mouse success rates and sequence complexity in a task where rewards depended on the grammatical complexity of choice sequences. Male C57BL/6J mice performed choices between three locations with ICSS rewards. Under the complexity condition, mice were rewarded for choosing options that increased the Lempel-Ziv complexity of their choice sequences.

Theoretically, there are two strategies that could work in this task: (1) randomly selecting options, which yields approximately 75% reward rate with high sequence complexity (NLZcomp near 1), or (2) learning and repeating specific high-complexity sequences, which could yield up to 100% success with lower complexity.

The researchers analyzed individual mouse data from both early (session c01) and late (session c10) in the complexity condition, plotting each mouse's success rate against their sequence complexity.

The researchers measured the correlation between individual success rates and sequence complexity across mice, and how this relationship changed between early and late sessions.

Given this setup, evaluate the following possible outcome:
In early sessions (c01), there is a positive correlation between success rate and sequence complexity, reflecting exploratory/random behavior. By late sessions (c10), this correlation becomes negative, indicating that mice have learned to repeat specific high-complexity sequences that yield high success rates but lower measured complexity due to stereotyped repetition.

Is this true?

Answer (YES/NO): NO